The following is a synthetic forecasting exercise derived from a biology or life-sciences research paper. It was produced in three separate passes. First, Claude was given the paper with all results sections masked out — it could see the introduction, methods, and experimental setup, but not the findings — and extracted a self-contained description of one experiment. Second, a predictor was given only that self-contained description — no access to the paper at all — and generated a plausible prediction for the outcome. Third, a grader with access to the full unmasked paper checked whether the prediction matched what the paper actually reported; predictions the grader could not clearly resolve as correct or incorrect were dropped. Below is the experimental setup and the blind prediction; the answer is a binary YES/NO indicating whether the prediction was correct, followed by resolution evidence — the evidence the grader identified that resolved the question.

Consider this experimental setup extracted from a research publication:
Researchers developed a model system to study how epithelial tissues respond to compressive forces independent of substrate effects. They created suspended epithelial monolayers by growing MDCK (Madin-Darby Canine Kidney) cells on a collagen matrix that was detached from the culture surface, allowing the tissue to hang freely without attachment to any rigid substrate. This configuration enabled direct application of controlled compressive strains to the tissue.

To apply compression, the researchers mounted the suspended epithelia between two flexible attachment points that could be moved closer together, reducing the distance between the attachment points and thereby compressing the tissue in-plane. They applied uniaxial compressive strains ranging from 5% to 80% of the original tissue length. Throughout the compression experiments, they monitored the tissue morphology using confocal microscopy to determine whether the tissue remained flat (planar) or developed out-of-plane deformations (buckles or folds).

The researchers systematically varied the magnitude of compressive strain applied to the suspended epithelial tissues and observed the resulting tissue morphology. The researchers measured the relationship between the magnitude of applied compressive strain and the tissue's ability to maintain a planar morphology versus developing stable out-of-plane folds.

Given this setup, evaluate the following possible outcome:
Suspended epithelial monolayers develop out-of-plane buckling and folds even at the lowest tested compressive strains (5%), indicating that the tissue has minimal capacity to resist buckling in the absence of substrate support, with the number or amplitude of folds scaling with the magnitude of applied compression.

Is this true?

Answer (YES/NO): NO